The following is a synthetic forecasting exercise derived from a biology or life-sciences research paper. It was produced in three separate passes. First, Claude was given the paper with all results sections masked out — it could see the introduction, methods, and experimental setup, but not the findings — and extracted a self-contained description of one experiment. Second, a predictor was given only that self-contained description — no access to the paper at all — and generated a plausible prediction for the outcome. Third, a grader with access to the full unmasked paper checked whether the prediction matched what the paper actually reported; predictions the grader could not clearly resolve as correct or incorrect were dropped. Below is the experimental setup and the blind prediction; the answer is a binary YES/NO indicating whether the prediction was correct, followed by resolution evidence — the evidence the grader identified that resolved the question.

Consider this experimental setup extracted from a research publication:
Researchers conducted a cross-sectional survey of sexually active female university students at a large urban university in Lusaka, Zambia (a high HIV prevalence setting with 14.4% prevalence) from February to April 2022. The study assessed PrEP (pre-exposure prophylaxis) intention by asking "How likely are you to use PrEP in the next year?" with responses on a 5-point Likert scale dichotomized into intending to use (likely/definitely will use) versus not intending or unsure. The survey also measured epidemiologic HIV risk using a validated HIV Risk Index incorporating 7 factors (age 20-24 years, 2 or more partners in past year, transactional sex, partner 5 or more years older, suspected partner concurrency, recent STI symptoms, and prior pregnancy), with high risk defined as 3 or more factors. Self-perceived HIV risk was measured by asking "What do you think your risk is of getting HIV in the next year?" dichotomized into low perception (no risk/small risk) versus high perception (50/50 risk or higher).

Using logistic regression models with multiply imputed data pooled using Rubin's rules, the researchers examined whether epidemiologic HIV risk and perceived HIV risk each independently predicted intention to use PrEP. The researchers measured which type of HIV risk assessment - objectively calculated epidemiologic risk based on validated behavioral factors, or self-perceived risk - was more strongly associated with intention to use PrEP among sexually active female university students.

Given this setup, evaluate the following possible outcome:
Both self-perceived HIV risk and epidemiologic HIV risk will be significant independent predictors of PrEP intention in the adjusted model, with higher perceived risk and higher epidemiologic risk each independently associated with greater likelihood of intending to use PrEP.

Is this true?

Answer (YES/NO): NO